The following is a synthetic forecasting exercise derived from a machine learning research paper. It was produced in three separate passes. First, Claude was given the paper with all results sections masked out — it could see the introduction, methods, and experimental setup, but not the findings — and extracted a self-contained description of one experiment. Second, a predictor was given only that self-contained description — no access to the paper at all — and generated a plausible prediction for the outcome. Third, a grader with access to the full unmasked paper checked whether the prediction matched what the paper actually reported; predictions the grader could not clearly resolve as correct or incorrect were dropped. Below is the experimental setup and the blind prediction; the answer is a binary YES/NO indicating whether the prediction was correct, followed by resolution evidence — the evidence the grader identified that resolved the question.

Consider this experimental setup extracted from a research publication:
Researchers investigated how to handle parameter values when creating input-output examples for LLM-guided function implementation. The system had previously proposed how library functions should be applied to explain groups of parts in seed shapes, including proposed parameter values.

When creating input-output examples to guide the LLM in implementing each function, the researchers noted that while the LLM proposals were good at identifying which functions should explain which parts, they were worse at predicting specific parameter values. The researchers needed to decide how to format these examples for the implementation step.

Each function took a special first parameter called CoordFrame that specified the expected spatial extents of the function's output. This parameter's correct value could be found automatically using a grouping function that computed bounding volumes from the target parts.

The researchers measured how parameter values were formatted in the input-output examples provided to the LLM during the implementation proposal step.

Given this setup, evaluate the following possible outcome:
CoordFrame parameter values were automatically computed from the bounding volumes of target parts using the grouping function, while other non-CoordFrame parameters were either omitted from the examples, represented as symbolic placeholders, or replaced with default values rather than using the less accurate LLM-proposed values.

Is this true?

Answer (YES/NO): YES